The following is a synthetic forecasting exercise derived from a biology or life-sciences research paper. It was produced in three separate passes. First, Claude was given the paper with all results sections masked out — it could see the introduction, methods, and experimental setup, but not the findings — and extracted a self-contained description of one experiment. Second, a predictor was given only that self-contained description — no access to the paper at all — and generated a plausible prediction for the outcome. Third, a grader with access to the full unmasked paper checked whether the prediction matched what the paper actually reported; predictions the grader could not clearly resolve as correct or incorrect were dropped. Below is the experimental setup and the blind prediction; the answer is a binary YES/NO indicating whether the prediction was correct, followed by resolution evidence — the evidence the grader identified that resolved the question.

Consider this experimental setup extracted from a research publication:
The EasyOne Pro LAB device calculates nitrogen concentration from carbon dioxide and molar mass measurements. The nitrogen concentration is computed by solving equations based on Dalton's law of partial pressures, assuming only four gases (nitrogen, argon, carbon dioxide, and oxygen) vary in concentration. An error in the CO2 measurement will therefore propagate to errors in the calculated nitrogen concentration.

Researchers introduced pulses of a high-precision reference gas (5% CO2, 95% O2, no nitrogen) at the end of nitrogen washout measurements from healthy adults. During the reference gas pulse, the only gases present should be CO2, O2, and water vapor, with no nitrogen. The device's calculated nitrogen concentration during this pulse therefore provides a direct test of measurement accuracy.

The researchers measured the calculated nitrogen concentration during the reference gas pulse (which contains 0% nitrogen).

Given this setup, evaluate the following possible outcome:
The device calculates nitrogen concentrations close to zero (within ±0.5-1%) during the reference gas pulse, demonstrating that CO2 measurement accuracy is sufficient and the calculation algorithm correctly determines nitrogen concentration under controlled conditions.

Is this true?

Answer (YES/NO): NO